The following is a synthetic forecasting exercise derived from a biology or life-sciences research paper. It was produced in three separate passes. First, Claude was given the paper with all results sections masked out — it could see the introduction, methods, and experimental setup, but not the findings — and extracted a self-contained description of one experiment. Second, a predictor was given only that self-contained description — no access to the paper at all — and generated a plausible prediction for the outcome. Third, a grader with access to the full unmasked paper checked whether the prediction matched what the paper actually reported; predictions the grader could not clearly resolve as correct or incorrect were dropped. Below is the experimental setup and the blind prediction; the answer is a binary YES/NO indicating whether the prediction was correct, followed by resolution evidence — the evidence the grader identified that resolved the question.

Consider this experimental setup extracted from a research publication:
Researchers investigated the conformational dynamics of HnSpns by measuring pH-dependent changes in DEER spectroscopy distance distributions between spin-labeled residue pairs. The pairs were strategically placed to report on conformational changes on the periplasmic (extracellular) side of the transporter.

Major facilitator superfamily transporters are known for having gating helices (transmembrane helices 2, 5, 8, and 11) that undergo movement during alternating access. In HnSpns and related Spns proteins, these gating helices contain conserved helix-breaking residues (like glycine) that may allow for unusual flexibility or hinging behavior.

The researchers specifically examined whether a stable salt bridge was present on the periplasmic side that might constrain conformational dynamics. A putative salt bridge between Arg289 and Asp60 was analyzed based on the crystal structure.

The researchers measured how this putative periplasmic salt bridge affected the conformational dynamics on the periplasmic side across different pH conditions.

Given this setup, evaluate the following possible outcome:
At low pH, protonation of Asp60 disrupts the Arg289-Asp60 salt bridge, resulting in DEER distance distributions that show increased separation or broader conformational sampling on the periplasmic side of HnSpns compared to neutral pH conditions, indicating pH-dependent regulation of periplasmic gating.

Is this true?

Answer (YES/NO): NO